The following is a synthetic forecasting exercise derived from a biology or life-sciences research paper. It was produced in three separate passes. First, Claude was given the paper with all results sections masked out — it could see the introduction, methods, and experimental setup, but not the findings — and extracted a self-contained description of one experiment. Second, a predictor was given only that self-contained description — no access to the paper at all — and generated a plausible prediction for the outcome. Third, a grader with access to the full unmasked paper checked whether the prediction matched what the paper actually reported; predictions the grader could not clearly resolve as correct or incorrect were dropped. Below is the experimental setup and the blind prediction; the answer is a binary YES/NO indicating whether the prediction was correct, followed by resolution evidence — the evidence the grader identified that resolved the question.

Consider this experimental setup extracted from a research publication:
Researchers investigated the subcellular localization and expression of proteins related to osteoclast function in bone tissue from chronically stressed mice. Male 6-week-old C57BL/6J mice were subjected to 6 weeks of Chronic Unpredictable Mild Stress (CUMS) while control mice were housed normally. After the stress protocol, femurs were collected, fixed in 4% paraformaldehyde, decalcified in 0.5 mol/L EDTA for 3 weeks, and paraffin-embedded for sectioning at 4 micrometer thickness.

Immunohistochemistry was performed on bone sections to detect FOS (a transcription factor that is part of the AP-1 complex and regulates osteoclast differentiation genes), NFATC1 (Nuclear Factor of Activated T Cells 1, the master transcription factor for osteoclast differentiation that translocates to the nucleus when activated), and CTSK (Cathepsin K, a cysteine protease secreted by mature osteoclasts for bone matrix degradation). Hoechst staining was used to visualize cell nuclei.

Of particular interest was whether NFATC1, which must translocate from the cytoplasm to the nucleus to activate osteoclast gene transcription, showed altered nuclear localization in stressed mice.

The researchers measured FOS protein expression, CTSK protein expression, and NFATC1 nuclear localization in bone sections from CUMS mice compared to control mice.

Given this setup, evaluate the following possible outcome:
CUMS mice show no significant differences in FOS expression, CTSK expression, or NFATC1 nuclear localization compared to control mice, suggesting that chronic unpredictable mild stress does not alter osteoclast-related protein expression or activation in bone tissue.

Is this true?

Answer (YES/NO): NO